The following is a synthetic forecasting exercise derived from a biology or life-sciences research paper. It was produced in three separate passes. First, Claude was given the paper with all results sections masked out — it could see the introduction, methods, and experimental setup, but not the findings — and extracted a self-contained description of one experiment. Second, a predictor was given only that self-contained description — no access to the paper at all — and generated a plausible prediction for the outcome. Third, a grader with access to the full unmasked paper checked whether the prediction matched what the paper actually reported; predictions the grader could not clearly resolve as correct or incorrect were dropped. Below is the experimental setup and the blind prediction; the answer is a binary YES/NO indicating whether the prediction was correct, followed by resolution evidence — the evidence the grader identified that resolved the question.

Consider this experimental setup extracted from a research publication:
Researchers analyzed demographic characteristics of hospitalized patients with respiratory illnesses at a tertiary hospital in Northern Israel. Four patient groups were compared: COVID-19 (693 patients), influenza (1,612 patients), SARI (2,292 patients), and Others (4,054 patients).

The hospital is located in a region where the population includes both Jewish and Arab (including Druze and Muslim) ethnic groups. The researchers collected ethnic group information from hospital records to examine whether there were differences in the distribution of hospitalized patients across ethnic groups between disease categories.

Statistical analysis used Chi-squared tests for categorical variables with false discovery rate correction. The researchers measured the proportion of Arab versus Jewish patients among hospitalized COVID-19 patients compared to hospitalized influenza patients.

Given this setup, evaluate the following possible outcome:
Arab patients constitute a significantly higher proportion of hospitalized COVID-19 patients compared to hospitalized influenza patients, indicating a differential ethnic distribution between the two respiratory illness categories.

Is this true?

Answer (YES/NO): YES